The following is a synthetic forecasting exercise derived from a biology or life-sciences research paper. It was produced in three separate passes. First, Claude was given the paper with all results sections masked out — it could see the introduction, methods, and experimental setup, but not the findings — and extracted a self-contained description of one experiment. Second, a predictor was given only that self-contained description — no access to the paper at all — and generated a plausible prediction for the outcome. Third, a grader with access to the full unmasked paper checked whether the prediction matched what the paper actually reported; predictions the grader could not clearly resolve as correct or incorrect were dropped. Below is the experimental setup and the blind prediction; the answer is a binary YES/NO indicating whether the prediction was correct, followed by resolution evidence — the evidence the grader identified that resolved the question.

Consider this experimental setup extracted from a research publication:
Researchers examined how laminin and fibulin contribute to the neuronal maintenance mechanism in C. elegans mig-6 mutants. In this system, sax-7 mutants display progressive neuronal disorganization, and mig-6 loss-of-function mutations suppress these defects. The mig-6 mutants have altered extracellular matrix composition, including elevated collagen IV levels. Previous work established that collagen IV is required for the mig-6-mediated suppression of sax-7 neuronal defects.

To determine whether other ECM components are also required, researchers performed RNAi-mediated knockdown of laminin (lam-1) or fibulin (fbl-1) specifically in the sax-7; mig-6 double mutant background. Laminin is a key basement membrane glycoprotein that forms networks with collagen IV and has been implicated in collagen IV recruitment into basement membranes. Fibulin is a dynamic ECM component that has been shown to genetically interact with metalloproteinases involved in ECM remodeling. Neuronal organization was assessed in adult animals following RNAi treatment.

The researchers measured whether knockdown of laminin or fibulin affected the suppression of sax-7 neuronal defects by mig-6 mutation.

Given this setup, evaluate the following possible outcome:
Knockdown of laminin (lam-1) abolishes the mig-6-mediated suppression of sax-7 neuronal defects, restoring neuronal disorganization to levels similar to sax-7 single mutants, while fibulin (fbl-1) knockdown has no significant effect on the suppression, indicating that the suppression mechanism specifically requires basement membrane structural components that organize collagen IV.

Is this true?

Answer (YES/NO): NO